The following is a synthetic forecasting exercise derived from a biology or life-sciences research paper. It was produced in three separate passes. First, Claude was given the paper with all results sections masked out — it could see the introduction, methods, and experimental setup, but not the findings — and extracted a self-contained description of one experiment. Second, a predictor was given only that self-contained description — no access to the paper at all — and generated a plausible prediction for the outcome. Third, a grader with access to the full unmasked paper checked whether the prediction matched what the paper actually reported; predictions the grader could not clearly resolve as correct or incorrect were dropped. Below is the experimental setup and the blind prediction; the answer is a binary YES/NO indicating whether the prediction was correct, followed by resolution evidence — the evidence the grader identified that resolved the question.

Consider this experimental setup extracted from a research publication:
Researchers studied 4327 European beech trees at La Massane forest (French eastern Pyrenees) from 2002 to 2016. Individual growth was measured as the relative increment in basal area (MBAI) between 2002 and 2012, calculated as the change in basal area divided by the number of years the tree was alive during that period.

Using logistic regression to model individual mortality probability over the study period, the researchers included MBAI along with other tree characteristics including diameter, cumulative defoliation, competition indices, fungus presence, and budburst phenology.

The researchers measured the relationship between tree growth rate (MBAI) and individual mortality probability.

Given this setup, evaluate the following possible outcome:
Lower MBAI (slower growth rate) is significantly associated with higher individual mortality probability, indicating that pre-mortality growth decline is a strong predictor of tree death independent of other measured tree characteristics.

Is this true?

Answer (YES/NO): NO